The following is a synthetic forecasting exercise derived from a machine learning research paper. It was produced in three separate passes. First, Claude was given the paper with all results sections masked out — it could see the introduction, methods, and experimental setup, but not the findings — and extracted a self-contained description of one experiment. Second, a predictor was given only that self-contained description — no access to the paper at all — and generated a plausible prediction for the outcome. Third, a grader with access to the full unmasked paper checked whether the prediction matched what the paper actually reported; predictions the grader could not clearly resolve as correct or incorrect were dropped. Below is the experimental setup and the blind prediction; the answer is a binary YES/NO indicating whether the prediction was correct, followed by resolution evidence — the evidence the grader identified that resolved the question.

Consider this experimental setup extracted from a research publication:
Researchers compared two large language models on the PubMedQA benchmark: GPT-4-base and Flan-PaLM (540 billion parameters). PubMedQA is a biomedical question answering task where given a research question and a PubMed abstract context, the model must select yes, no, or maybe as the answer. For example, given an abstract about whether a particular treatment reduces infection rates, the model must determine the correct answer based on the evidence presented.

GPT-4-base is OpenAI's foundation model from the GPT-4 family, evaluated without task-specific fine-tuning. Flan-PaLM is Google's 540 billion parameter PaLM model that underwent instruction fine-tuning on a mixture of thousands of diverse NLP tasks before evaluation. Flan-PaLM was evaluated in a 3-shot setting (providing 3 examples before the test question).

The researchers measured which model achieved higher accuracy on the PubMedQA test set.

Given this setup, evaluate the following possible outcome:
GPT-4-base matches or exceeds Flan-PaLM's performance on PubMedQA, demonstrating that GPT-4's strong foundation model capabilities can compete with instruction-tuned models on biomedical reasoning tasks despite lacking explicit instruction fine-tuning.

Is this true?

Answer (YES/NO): YES